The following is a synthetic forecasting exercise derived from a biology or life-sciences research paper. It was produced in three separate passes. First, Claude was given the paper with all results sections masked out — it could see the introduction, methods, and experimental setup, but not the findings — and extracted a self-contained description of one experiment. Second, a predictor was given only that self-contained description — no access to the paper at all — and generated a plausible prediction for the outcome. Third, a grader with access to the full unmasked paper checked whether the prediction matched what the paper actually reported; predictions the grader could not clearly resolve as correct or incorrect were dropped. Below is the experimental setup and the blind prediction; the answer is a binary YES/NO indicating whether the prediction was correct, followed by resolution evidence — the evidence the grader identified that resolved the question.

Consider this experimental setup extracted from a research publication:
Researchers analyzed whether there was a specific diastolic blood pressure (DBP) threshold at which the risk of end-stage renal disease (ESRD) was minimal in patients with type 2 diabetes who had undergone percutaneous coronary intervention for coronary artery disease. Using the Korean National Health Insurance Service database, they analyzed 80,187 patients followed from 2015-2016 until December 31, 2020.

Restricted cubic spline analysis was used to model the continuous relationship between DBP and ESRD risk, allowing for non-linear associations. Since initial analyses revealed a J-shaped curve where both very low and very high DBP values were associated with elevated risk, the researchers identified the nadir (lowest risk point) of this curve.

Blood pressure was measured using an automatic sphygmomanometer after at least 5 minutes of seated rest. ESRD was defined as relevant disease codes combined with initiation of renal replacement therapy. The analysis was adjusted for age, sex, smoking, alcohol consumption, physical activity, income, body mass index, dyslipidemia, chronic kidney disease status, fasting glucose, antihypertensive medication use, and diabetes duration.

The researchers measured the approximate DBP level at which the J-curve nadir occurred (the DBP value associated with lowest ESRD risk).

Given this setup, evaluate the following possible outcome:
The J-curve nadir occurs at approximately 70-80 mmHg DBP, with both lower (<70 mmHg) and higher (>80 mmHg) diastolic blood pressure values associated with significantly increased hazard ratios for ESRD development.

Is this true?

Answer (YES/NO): NO